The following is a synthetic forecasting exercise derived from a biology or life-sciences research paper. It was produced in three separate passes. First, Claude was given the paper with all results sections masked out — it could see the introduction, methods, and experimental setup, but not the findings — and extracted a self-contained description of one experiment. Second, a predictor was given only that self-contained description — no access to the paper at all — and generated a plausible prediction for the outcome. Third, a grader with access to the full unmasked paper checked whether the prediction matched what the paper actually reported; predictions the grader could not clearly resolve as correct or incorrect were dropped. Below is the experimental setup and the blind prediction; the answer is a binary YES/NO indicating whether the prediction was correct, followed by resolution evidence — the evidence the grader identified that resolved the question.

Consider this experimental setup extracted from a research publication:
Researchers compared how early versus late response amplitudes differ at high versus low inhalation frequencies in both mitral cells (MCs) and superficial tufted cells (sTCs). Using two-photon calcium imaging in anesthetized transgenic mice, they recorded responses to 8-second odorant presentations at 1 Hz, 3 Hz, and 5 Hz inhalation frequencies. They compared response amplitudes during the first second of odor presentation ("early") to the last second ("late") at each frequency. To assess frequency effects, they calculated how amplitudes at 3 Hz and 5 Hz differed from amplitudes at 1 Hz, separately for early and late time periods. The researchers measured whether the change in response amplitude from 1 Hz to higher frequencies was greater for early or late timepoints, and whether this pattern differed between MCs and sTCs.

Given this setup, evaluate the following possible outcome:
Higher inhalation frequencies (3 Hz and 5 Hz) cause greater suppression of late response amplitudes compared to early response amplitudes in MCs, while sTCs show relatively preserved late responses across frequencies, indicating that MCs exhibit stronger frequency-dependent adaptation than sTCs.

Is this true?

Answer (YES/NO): NO